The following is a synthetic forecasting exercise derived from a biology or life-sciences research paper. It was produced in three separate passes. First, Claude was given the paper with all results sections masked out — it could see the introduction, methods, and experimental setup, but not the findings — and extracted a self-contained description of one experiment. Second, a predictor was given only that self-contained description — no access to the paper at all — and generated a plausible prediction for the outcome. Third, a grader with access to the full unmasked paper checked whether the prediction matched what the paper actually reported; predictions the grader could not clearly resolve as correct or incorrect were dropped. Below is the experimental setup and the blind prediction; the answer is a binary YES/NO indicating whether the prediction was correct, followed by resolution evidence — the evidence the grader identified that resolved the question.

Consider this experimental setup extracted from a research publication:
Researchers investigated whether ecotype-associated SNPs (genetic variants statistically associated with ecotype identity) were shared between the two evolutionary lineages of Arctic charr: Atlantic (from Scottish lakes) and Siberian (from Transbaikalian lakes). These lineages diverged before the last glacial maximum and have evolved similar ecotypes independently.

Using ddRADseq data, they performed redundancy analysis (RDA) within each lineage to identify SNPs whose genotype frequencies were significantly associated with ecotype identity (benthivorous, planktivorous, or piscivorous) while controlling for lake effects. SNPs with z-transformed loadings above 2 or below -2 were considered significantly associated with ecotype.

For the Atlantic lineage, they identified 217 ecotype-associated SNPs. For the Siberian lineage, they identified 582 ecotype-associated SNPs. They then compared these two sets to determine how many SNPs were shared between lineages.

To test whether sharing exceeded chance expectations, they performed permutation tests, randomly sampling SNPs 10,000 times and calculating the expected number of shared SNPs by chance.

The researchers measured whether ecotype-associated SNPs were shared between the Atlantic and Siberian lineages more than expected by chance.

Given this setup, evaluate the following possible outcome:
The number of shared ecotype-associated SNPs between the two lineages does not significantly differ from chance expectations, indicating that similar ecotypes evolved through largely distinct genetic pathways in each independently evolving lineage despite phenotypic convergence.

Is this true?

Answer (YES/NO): NO